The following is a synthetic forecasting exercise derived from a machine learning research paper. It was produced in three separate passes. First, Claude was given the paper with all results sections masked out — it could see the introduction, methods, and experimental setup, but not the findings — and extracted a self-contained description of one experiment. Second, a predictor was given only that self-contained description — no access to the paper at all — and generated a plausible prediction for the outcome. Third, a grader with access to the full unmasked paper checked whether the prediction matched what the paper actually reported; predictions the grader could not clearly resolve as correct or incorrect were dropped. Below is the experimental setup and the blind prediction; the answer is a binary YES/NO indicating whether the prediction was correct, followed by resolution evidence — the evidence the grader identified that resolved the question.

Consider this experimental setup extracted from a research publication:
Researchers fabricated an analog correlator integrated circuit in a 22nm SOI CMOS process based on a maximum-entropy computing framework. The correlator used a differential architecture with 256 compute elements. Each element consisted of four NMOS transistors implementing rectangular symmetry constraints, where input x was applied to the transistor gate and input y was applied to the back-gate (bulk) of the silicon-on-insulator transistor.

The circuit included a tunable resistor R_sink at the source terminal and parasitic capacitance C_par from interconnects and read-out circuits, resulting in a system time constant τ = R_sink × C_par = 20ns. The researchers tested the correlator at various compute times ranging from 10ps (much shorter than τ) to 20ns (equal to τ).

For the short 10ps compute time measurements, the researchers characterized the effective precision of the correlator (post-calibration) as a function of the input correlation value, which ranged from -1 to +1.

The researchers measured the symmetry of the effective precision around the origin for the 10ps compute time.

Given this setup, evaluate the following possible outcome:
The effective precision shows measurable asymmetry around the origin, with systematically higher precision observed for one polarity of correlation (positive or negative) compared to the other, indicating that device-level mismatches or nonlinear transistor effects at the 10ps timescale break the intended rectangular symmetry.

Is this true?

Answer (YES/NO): YES